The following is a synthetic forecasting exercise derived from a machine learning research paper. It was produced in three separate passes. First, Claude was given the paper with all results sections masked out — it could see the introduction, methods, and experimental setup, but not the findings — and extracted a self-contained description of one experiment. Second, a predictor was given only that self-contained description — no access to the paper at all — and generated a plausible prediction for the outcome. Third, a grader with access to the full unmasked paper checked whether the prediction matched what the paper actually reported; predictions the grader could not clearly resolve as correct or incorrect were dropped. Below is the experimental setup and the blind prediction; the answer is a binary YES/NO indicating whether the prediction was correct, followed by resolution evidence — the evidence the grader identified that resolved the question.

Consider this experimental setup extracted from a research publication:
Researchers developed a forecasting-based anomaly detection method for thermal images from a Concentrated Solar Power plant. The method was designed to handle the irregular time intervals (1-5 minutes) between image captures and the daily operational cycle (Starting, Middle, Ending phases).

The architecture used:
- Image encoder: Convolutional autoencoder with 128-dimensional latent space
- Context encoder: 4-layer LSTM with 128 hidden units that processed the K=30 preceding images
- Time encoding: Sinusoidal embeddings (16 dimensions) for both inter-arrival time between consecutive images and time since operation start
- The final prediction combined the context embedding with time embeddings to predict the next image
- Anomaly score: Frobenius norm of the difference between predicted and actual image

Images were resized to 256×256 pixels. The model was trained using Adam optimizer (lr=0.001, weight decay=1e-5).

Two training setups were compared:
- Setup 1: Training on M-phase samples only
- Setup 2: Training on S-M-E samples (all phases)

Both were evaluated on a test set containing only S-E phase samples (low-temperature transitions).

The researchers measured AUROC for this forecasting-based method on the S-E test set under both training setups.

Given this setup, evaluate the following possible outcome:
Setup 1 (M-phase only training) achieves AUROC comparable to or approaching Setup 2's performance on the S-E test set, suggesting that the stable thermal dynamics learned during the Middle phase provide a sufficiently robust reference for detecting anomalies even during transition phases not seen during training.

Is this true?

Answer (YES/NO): NO